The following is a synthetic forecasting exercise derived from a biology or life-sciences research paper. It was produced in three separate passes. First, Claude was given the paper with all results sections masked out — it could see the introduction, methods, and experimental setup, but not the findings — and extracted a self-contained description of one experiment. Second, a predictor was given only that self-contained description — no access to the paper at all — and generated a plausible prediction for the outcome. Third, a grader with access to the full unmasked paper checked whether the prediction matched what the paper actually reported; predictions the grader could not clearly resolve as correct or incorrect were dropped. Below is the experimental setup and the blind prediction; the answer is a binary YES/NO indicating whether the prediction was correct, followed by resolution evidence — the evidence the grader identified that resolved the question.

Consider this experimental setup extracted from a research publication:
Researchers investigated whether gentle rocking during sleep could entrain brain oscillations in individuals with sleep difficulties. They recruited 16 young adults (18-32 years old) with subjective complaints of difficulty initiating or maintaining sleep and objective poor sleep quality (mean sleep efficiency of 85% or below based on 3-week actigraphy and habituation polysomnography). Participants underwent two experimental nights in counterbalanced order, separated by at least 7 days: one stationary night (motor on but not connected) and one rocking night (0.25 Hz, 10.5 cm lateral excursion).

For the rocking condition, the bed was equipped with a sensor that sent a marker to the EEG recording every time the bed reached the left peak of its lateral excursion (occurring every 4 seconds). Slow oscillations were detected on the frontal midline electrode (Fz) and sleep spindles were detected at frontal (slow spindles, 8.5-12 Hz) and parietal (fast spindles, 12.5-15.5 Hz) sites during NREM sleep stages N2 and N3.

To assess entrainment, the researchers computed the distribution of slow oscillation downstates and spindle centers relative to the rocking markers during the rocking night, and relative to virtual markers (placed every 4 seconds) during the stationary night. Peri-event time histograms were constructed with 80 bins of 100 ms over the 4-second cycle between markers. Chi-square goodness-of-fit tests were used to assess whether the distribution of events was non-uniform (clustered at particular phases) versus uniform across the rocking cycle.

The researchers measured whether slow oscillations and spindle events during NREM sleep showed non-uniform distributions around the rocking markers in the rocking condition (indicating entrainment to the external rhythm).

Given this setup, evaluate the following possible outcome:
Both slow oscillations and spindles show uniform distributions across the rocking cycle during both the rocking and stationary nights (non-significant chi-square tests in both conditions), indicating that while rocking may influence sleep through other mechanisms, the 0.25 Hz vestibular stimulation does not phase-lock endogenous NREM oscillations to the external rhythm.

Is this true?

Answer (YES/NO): NO